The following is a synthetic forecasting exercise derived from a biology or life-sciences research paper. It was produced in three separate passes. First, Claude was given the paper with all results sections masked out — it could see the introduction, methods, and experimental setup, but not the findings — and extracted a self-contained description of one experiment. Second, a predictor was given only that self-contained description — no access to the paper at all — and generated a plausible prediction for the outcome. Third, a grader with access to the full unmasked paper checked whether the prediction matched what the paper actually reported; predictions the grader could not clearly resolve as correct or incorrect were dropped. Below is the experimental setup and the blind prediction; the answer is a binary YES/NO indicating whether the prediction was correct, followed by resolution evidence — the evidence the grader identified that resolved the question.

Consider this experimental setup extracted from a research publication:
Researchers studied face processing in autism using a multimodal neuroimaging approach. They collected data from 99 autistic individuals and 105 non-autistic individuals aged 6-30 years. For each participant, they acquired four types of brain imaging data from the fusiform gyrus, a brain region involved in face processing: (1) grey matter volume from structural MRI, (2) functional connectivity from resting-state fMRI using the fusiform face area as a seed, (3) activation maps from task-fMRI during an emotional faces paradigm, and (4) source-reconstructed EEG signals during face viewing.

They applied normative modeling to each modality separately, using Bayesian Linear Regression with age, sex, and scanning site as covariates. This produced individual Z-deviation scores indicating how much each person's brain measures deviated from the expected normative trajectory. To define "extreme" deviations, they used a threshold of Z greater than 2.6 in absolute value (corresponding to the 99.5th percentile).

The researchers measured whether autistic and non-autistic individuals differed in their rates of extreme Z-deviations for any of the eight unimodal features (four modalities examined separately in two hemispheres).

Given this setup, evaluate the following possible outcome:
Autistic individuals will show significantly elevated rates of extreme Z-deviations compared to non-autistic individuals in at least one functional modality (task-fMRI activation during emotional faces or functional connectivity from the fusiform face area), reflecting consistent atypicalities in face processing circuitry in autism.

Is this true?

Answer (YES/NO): NO